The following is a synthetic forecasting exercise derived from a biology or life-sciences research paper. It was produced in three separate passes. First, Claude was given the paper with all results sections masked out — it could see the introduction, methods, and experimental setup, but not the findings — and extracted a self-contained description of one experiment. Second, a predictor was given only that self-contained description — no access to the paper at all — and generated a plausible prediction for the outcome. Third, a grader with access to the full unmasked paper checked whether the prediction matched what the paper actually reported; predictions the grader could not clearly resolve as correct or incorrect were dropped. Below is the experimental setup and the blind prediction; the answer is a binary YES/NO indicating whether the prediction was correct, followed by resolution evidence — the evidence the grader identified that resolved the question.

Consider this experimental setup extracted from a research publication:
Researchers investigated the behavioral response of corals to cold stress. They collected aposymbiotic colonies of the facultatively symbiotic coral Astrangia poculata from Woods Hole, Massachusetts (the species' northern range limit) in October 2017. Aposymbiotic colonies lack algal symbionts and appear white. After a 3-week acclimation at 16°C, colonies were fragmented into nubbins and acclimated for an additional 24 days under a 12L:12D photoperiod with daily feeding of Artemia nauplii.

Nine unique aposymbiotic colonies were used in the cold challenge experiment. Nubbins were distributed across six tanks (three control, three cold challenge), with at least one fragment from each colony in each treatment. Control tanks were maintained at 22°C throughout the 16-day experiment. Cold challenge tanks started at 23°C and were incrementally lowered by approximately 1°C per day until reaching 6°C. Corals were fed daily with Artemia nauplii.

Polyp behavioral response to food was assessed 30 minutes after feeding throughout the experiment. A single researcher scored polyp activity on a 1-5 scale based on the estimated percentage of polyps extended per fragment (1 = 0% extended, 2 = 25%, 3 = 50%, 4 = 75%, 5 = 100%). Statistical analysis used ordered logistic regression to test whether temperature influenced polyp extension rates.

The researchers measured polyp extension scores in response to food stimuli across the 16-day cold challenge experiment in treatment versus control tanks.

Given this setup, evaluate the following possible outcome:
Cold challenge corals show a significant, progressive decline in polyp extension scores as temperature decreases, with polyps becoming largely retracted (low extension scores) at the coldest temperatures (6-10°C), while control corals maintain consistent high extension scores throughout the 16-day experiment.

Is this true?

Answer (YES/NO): YES